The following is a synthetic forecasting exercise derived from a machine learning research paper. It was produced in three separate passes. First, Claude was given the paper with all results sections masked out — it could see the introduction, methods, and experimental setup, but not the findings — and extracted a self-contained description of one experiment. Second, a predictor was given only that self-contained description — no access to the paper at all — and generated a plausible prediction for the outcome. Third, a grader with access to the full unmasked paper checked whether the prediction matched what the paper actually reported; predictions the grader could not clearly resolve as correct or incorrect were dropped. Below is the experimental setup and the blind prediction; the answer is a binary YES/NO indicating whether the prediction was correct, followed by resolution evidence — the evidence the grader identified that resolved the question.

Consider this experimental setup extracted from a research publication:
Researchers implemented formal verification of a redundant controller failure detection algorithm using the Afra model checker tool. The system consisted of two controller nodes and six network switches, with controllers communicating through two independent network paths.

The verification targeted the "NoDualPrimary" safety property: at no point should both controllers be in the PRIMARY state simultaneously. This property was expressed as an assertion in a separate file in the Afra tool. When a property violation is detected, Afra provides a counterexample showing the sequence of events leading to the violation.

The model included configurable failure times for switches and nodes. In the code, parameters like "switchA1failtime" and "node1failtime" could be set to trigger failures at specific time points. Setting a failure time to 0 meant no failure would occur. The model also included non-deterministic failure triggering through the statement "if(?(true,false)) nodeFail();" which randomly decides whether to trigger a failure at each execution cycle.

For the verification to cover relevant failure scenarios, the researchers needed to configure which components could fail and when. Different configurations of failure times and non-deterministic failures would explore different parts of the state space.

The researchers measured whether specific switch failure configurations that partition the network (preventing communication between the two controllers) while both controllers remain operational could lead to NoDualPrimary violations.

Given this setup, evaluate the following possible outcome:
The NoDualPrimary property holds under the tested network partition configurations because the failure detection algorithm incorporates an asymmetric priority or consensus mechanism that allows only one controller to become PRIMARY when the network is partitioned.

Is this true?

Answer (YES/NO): NO